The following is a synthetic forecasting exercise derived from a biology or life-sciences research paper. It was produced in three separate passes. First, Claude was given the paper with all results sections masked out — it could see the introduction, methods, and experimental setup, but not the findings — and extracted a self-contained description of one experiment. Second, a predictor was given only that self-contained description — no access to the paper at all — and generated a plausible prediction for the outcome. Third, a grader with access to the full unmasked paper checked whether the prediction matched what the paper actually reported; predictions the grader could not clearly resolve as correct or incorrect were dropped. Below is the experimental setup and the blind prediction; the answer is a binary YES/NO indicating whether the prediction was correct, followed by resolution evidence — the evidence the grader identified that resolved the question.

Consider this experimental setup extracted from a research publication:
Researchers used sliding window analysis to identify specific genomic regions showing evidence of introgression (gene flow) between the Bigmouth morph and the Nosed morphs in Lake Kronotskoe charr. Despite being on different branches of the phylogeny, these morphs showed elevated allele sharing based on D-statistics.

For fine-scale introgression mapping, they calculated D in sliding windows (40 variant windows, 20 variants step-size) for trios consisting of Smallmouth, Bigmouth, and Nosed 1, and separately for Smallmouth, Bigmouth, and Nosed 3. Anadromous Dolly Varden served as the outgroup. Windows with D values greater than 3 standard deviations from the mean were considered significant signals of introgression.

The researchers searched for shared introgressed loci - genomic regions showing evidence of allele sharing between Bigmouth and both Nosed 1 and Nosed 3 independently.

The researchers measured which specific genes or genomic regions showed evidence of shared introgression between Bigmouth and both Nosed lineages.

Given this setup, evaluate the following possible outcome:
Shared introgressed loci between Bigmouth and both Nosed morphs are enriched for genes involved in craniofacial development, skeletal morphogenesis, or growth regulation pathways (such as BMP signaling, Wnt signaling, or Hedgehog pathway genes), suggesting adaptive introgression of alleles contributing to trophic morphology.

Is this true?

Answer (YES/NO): YES